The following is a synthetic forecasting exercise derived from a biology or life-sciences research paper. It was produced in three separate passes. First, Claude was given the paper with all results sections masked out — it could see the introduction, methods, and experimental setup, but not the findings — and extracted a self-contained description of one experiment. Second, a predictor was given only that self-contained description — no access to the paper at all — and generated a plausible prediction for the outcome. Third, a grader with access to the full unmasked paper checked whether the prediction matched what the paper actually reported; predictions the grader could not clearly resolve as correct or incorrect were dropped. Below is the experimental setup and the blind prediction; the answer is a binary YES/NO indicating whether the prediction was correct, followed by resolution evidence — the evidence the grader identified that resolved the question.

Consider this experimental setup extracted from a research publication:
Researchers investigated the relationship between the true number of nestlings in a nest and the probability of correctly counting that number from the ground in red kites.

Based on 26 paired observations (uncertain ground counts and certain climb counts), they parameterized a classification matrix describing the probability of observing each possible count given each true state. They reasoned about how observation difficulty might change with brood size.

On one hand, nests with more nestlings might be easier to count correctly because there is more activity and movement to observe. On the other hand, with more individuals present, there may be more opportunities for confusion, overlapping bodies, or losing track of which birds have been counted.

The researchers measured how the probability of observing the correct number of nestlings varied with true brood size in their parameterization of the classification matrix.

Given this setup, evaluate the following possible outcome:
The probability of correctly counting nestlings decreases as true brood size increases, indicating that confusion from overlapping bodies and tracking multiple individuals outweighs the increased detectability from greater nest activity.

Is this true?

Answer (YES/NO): YES